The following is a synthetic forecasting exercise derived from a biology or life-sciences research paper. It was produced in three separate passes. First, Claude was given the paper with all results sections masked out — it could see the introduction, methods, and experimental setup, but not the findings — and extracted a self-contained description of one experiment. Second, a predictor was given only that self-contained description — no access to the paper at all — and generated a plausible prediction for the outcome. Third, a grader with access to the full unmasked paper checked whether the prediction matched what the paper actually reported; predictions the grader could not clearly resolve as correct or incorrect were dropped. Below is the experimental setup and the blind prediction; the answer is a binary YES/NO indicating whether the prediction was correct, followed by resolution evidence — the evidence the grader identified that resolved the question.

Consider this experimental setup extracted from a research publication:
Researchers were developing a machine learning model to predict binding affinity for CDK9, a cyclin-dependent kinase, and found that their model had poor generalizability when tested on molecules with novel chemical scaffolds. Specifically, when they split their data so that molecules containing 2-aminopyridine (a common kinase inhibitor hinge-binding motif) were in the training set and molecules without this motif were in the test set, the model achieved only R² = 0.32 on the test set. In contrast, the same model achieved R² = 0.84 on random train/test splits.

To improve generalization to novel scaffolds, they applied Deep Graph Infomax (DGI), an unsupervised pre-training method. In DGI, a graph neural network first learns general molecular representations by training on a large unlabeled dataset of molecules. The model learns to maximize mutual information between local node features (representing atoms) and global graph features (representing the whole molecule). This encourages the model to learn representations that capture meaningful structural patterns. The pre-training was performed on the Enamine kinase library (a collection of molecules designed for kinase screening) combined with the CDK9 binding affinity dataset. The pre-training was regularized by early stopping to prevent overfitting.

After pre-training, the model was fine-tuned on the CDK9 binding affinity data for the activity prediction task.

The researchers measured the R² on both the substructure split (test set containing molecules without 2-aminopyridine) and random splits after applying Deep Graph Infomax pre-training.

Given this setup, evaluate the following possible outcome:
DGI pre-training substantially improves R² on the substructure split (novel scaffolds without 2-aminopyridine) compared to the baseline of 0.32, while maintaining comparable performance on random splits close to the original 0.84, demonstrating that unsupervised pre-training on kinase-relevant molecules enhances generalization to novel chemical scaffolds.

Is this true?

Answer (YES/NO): YES